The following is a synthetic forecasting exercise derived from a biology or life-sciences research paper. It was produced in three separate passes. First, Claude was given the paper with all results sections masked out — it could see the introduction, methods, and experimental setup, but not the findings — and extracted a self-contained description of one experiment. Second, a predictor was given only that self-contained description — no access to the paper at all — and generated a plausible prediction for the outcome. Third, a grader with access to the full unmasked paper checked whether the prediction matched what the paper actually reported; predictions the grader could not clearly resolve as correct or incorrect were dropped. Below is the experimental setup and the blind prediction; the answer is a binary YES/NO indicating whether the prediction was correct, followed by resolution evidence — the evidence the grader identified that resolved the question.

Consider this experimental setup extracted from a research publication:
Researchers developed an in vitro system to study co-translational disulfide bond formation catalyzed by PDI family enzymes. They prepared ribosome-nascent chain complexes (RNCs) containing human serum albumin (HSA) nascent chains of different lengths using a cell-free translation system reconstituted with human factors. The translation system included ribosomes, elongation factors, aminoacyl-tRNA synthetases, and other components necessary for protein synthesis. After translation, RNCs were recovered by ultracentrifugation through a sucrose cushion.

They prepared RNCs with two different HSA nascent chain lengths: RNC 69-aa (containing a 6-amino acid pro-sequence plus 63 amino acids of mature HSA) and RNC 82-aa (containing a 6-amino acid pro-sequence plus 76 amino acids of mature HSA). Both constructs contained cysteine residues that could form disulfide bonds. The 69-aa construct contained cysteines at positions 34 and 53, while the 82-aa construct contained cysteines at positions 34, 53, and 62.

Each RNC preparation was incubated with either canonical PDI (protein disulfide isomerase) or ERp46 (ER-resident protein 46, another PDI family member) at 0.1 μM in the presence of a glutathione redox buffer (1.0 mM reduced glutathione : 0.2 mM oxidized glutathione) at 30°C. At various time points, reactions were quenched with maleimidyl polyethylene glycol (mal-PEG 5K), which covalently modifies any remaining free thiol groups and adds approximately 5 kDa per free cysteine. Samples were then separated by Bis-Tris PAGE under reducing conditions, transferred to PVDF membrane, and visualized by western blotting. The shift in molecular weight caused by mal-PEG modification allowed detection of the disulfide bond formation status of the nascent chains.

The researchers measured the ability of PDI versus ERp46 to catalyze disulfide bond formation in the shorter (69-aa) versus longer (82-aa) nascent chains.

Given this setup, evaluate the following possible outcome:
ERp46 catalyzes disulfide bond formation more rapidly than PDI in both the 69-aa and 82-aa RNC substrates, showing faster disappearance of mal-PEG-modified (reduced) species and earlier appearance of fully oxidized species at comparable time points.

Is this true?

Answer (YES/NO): NO